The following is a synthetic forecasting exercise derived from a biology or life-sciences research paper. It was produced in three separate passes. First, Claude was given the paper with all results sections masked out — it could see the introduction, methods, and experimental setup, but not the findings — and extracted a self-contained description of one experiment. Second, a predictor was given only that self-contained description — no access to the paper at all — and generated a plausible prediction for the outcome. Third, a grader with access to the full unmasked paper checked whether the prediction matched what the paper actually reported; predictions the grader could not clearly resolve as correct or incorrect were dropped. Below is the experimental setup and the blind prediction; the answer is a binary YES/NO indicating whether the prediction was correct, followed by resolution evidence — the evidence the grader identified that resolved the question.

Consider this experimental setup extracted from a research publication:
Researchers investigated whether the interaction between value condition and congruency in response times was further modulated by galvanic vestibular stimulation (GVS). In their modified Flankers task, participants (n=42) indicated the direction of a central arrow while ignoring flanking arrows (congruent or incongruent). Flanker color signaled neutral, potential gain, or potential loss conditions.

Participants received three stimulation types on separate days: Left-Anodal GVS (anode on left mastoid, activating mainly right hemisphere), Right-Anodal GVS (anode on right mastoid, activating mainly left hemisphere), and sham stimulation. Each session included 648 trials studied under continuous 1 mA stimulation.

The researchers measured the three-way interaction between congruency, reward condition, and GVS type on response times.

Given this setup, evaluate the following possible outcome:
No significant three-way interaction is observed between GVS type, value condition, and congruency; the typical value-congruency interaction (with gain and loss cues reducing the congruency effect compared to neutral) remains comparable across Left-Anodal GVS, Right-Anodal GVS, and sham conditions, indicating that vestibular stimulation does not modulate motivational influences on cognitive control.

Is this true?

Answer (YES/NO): NO